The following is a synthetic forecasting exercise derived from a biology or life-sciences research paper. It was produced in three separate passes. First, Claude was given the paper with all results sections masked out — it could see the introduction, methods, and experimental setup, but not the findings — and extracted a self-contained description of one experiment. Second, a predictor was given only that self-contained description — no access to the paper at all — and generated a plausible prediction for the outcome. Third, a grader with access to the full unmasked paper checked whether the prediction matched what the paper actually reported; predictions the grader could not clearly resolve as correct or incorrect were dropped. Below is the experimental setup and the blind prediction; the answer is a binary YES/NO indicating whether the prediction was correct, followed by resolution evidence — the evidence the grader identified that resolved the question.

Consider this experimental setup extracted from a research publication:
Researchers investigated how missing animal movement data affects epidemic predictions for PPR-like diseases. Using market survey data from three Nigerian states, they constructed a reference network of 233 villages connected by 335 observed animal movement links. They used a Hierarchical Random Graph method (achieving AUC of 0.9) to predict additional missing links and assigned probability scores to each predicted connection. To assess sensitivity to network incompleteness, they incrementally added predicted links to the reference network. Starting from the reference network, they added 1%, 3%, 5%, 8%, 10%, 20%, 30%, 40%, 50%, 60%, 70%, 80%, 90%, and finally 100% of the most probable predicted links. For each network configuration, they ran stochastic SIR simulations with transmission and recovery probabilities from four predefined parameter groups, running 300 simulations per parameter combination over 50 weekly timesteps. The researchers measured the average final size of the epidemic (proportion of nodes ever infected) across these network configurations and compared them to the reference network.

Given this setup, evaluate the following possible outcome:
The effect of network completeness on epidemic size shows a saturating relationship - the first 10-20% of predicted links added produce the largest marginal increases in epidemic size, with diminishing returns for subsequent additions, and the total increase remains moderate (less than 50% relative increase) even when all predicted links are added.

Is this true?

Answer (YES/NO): NO